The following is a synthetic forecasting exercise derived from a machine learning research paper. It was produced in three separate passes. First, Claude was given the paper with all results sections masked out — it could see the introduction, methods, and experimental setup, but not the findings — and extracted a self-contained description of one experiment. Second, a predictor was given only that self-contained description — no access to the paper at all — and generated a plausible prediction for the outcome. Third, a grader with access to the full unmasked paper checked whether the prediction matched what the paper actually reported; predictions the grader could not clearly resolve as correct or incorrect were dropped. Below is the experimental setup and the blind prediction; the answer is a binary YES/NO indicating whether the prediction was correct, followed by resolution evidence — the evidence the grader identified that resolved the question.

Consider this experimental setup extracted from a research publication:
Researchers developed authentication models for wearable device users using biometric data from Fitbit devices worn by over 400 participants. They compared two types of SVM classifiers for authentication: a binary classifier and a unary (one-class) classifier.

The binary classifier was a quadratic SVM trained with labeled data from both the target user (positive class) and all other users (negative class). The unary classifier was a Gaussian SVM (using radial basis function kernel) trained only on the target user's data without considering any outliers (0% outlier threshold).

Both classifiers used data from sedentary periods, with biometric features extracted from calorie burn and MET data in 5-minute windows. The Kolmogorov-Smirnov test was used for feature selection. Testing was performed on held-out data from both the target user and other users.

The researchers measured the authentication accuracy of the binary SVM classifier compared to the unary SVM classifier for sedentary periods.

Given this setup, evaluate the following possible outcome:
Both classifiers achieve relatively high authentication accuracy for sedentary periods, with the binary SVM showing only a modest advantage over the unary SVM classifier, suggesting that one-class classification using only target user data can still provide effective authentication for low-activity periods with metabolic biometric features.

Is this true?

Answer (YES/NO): YES